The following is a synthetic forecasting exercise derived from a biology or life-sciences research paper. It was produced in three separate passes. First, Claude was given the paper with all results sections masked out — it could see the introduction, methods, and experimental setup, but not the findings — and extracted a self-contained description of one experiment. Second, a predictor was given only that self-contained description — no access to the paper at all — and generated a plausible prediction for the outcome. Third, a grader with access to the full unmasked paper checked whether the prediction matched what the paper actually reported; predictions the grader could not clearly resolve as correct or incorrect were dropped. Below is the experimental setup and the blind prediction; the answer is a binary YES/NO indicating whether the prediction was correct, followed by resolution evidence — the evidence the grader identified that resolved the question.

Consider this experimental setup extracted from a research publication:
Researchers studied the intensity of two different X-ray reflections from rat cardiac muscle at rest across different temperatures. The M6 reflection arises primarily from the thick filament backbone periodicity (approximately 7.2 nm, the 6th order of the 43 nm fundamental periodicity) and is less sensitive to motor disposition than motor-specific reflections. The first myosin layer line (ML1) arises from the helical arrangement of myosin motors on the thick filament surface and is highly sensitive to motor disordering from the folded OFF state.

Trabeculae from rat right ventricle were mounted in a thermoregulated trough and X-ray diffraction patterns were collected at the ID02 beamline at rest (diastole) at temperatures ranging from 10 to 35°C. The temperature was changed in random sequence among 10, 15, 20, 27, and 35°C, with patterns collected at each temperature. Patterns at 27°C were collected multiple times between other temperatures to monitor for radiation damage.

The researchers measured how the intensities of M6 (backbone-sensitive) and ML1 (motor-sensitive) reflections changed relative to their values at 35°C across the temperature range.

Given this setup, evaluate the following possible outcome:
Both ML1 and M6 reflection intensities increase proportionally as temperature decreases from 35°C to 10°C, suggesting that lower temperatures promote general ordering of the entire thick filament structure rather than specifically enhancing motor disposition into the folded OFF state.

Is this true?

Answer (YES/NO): NO